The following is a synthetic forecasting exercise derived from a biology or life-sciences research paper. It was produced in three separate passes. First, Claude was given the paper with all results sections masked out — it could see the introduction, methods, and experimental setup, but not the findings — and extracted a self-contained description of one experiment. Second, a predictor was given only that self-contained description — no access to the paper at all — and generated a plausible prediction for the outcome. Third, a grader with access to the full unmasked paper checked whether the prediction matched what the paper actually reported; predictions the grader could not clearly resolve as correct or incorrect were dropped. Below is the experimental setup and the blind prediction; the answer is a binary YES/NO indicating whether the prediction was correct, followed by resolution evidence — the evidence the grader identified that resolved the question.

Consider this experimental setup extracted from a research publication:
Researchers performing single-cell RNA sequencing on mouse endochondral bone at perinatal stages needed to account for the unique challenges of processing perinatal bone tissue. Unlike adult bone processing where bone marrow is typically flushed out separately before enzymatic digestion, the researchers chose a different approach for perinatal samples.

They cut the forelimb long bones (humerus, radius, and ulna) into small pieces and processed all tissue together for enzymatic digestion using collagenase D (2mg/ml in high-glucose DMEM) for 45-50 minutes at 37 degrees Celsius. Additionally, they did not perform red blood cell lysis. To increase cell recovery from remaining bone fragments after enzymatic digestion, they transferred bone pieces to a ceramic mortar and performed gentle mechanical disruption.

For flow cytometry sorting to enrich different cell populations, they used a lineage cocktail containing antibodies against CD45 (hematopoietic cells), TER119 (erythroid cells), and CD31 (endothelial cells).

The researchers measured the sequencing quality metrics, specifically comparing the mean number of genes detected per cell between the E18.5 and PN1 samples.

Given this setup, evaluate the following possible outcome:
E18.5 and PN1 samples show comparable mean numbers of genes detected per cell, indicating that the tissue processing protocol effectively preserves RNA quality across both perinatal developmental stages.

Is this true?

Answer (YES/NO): YES